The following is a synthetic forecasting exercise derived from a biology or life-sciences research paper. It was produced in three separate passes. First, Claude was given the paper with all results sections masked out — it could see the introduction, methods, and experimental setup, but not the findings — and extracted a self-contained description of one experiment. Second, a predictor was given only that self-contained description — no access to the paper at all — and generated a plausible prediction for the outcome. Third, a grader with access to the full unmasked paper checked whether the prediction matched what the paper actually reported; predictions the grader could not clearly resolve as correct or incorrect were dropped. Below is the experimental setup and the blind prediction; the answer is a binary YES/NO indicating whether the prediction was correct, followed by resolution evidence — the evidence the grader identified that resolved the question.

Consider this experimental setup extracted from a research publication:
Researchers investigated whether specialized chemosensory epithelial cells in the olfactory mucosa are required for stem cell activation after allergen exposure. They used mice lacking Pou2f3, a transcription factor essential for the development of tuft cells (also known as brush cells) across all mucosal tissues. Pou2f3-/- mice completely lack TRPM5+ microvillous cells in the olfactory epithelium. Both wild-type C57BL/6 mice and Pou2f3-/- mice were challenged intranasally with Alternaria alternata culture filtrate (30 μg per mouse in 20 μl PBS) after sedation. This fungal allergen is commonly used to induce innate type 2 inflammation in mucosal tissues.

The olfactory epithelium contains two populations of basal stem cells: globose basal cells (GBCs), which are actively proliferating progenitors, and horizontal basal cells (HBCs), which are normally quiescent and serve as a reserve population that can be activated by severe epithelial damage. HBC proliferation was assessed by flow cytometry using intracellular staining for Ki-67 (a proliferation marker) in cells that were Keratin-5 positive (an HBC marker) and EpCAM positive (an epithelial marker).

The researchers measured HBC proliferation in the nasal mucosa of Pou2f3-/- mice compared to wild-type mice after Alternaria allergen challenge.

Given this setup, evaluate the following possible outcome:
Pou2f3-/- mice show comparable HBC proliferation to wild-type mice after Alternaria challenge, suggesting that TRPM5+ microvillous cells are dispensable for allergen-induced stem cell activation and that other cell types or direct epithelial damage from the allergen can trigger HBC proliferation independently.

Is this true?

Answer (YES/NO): NO